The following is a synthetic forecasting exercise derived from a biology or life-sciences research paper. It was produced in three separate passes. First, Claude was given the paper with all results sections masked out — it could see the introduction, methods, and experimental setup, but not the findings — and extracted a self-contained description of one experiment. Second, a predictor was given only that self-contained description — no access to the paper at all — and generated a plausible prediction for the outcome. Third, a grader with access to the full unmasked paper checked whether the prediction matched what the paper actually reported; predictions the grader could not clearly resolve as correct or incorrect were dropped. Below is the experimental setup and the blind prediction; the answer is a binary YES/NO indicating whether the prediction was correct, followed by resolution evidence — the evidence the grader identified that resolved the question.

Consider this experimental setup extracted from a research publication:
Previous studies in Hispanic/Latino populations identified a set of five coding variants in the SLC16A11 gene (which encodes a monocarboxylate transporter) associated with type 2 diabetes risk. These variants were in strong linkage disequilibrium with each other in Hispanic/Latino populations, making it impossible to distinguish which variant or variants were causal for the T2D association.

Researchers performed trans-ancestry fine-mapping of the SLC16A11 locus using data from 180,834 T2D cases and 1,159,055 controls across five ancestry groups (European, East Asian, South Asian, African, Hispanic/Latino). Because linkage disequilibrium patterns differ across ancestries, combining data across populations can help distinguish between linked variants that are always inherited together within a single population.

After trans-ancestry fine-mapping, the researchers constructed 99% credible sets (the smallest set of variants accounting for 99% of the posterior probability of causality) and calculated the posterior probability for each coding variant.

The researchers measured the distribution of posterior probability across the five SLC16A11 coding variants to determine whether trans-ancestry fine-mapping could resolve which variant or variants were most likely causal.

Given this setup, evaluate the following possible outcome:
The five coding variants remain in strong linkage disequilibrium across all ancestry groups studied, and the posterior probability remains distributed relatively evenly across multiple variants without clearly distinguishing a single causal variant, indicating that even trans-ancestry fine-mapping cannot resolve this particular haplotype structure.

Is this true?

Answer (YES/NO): NO